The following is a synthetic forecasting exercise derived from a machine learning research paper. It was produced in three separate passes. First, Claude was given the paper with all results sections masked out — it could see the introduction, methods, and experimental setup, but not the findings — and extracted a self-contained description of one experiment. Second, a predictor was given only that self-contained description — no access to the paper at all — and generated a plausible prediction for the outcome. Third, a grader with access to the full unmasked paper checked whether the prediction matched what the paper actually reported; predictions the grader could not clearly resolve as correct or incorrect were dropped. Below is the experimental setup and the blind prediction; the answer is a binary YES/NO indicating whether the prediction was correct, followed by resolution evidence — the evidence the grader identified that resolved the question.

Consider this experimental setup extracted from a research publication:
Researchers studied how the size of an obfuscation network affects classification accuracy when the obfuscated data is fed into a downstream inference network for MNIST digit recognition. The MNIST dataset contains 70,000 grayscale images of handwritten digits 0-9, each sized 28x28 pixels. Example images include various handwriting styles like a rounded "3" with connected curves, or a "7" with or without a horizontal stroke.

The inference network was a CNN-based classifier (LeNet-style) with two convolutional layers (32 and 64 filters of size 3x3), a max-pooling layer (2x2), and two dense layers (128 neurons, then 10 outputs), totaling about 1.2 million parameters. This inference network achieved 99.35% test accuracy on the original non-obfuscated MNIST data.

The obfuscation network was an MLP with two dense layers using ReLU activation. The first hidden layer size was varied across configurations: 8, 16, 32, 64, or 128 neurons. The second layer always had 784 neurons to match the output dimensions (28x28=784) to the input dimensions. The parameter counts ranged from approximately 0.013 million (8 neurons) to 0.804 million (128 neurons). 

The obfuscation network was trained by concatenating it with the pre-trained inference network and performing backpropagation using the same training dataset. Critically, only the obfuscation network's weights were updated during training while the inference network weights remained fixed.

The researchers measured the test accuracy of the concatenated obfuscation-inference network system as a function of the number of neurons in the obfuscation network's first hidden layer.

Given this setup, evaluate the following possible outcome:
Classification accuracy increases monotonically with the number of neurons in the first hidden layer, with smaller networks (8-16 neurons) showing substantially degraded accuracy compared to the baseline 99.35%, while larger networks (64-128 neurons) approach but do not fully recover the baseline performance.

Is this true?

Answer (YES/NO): NO